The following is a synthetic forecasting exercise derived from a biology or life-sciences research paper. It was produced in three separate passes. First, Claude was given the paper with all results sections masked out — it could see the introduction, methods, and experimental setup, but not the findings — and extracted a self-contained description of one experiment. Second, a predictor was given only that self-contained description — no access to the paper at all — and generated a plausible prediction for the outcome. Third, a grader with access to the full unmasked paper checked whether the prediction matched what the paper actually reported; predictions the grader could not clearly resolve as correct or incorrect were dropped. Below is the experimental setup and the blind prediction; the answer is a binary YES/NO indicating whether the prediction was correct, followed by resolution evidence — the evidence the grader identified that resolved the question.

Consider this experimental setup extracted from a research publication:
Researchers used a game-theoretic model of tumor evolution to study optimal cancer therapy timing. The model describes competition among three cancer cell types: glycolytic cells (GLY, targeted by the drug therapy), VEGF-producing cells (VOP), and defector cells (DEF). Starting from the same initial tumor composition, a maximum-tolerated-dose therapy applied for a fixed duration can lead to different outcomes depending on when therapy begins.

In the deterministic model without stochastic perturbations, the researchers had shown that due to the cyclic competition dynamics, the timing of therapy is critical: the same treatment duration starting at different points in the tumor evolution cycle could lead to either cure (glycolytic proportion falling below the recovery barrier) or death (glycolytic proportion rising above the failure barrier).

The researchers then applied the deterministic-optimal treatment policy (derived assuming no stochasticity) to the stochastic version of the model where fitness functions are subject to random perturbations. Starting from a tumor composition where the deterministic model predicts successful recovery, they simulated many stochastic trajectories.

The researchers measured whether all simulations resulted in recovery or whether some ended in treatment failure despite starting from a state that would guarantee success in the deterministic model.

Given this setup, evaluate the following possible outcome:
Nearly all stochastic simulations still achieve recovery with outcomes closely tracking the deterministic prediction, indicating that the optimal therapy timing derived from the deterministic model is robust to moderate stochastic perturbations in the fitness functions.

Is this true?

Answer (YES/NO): NO